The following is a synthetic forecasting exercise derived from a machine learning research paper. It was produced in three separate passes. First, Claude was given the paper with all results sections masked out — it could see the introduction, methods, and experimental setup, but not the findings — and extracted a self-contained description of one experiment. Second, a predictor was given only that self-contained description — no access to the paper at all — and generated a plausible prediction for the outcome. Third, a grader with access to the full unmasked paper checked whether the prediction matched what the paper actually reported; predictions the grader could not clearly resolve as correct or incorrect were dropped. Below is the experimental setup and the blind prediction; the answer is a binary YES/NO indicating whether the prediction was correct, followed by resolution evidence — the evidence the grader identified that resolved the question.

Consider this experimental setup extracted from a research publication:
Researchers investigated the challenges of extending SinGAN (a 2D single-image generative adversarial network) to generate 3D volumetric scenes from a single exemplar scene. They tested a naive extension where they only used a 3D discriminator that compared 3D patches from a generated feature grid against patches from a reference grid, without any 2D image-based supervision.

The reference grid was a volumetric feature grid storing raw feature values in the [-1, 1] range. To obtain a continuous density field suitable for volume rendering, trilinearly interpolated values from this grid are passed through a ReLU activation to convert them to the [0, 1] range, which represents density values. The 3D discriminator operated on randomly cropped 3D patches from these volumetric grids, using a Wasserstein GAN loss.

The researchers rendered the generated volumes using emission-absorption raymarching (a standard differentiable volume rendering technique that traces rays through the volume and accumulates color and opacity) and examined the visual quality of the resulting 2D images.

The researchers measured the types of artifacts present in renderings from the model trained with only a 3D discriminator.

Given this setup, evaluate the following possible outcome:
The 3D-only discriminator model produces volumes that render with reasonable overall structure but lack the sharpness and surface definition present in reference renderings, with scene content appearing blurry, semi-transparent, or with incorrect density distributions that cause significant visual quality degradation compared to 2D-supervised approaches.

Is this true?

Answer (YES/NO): NO